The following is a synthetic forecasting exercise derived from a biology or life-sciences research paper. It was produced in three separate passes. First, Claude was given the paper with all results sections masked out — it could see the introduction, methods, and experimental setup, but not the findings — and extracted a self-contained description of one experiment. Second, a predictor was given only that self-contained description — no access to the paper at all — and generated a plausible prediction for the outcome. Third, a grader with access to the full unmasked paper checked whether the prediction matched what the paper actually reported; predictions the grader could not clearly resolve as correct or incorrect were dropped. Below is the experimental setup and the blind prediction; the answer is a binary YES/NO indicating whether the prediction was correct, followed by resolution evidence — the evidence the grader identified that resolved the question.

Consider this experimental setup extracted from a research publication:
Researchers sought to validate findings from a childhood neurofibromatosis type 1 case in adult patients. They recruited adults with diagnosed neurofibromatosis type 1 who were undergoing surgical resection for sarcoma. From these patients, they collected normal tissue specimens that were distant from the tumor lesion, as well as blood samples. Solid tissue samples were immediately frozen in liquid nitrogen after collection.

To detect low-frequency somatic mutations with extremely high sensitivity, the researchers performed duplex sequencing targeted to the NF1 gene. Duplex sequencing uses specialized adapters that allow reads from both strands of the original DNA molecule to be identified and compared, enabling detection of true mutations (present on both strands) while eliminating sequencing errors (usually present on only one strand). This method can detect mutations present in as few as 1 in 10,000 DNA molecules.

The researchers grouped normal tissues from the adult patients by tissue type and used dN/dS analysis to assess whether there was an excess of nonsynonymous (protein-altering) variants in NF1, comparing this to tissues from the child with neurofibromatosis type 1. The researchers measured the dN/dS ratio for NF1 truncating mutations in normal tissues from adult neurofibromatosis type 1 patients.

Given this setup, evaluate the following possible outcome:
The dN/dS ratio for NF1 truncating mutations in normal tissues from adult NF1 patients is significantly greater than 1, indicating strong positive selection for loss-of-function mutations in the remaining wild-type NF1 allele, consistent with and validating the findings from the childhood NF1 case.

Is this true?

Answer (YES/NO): YES